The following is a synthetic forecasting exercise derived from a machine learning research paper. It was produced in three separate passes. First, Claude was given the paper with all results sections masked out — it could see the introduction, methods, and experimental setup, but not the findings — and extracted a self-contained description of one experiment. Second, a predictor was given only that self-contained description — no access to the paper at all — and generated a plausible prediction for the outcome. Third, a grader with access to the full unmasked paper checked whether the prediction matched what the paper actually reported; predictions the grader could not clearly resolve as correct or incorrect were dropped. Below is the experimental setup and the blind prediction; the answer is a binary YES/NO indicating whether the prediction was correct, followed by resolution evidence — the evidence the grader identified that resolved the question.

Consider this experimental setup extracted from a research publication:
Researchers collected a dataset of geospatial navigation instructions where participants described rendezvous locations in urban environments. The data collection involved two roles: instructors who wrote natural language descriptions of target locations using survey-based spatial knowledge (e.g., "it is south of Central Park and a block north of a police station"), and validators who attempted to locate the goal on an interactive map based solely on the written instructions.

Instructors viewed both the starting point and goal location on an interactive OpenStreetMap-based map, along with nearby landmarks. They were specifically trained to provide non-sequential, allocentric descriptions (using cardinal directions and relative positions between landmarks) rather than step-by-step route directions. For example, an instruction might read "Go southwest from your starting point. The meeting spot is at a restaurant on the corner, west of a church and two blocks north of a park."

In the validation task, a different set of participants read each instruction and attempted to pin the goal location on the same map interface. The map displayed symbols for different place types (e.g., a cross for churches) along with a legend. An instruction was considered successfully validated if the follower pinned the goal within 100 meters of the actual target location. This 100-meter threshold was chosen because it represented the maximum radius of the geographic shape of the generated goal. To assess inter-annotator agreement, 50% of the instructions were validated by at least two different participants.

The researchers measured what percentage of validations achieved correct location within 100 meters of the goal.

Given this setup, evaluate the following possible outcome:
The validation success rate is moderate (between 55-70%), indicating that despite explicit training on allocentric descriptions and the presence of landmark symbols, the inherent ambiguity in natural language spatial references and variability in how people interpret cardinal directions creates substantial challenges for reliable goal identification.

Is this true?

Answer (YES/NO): NO